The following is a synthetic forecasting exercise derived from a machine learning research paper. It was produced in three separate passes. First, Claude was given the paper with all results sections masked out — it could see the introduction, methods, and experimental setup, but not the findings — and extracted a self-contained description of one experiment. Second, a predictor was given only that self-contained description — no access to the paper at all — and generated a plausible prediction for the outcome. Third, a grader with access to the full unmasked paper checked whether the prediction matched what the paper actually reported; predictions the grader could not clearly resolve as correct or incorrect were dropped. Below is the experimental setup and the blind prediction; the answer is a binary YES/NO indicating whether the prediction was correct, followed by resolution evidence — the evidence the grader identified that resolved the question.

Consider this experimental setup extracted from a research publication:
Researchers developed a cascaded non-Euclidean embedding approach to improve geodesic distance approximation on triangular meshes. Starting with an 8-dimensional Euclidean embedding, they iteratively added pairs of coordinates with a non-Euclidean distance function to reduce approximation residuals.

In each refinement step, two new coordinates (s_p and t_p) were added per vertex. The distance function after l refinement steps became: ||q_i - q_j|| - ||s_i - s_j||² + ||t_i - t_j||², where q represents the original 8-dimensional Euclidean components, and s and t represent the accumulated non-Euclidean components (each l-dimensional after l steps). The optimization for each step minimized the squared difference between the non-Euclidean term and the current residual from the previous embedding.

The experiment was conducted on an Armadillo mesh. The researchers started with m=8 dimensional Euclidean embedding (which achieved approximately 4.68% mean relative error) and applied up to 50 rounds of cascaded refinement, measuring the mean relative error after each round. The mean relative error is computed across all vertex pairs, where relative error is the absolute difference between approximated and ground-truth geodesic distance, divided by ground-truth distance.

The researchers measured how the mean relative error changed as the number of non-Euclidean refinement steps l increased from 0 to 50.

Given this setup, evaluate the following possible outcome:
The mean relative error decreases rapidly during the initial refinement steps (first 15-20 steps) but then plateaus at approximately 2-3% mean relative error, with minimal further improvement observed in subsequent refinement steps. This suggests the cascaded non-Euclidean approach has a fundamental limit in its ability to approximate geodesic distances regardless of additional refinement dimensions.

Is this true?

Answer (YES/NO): NO